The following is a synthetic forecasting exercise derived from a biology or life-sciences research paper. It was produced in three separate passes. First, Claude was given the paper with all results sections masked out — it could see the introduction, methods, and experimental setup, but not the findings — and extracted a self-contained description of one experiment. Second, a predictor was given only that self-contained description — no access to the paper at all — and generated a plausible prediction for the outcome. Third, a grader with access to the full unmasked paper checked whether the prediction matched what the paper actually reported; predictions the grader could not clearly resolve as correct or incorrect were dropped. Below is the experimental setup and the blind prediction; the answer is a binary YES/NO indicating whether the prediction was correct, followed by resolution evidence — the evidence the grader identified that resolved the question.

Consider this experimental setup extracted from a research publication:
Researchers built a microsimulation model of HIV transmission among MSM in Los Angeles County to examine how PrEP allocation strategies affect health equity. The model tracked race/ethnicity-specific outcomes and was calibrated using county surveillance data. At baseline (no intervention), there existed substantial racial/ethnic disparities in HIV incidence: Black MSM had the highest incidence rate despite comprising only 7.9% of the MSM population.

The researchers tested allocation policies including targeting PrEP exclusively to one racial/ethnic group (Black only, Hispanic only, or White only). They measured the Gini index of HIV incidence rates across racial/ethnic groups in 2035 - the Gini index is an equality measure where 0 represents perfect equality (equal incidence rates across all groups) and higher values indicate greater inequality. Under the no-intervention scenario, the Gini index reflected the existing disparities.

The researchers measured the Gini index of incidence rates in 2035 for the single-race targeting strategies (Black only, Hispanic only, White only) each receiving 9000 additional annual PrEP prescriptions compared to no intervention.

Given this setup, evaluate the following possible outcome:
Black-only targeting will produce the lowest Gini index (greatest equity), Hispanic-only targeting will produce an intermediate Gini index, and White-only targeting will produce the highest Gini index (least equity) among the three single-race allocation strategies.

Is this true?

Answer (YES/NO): YES